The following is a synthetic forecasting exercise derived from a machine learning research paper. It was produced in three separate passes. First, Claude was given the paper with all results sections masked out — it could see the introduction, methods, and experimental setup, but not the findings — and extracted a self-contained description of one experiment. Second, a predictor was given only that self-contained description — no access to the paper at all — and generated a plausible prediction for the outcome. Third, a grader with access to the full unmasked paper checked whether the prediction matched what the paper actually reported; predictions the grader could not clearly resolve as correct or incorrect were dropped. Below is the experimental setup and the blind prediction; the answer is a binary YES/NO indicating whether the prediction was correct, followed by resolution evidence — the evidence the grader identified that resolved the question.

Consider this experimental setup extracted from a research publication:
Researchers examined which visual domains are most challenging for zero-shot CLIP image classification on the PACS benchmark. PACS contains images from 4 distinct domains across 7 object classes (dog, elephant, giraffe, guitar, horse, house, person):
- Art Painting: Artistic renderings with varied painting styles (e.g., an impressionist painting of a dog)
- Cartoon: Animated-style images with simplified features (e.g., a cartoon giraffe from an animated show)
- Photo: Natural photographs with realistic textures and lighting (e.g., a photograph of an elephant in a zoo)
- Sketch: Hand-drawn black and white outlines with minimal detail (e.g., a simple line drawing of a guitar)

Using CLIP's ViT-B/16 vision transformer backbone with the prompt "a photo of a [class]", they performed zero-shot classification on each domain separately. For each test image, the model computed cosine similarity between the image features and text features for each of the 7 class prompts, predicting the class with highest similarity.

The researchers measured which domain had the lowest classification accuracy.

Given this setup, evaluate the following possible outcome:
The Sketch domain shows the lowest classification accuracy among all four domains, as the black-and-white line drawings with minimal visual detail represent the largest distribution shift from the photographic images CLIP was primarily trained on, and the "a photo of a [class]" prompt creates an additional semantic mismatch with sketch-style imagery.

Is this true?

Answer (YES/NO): YES